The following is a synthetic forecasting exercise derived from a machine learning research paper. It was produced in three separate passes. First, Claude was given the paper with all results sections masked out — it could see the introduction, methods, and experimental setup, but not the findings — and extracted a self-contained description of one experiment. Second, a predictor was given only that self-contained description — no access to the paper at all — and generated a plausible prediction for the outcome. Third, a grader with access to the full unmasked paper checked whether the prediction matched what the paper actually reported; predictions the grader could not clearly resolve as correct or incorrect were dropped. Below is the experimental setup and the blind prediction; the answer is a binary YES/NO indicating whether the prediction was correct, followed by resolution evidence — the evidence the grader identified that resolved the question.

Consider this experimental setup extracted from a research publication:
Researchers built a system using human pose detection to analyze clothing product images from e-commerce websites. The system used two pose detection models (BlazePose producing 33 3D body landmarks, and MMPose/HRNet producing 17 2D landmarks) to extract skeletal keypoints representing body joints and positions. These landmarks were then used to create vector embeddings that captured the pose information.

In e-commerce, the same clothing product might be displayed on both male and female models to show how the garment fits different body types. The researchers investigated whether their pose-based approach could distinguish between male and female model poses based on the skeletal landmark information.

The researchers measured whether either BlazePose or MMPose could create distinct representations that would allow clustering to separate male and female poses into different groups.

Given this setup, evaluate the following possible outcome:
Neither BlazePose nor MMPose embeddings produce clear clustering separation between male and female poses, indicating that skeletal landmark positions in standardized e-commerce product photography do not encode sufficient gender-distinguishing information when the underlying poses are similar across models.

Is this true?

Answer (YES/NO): YES